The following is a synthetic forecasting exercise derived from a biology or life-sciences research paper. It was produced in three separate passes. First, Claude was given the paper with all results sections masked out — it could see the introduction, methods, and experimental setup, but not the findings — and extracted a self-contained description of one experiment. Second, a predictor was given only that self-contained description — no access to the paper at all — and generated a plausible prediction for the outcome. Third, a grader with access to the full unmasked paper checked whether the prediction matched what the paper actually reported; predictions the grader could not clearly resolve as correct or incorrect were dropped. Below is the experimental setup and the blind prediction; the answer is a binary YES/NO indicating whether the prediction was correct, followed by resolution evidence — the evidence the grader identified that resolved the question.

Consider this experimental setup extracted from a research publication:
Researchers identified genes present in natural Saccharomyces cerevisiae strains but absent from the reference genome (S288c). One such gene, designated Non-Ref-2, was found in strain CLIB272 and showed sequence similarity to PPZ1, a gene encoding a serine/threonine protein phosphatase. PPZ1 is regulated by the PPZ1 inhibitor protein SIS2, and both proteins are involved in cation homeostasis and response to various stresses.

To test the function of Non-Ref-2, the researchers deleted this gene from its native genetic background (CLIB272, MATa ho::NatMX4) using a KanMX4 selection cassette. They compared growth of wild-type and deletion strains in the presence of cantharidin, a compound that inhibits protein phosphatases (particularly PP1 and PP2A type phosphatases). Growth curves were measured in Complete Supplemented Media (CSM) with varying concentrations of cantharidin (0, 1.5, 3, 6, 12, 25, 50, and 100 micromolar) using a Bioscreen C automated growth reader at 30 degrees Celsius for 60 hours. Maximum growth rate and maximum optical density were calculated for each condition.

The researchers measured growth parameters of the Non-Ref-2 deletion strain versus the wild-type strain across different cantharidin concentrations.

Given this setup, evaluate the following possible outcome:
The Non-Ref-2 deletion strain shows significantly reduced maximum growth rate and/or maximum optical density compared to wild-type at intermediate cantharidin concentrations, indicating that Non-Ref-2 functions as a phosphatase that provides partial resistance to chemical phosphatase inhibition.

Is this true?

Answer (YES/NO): NO